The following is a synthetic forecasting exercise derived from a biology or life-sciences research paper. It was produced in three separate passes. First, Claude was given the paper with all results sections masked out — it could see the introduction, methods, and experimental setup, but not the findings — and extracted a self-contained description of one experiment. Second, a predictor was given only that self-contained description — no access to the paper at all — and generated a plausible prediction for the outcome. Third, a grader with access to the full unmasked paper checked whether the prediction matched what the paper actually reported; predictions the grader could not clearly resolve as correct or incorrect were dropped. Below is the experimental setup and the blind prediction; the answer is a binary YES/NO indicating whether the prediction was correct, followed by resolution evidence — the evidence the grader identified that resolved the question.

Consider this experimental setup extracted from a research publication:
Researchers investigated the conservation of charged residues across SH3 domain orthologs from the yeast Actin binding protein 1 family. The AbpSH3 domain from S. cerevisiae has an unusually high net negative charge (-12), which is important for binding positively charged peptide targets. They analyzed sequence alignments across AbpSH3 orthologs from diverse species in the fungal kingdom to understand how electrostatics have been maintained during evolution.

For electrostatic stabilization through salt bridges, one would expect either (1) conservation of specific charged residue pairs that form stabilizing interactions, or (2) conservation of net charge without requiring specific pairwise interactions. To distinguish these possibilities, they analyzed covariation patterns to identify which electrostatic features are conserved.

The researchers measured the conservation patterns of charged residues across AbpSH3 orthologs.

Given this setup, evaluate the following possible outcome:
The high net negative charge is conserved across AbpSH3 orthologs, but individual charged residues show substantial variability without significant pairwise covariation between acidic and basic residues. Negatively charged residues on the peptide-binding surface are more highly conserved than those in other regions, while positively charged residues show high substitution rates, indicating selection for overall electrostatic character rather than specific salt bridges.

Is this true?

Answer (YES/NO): YES